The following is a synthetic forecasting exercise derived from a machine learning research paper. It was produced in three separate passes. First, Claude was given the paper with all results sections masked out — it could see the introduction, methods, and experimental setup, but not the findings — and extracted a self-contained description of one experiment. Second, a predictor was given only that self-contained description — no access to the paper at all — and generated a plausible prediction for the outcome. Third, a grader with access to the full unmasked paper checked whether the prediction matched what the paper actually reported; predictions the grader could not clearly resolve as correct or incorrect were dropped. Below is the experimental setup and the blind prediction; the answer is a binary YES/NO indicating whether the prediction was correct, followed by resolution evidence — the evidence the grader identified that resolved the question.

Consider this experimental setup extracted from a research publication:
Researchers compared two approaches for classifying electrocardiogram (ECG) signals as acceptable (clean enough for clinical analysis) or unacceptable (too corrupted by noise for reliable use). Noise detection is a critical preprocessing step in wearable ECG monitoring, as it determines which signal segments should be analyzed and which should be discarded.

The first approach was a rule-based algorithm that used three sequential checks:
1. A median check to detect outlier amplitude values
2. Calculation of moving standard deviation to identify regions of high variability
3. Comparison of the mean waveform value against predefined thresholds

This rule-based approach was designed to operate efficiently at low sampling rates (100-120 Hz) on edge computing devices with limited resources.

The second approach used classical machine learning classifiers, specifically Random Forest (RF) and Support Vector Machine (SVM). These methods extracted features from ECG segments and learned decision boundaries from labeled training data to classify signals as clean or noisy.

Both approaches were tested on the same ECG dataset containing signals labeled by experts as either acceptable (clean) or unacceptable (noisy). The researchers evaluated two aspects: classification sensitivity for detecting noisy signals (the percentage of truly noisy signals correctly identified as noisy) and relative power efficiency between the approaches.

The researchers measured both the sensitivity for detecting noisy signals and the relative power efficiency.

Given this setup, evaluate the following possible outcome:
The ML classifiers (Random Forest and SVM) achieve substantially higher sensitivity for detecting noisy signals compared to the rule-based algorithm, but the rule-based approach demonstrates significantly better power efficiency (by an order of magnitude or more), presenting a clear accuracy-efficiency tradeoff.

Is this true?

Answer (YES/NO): NO